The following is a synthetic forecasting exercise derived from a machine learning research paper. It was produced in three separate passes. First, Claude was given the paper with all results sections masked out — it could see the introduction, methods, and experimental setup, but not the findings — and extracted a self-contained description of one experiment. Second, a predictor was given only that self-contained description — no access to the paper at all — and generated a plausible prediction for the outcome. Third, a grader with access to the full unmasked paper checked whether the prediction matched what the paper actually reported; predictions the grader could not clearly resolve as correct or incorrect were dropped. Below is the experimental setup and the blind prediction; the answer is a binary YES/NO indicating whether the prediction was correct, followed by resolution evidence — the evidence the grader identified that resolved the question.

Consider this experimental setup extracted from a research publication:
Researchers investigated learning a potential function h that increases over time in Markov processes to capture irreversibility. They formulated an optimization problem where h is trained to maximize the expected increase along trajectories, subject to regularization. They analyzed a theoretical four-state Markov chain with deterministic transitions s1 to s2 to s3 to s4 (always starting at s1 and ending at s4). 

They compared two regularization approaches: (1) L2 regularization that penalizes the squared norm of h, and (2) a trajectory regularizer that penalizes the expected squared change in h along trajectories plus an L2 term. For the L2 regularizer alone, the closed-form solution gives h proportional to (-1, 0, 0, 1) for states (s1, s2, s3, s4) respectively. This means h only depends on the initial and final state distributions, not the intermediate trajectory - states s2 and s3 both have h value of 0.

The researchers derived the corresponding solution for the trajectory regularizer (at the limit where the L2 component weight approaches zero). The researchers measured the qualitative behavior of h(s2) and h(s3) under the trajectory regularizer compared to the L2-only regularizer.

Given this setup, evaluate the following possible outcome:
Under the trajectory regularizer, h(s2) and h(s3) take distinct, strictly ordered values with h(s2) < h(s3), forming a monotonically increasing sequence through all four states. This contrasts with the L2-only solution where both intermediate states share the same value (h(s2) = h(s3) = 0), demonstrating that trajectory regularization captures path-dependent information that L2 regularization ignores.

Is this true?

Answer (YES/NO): YES